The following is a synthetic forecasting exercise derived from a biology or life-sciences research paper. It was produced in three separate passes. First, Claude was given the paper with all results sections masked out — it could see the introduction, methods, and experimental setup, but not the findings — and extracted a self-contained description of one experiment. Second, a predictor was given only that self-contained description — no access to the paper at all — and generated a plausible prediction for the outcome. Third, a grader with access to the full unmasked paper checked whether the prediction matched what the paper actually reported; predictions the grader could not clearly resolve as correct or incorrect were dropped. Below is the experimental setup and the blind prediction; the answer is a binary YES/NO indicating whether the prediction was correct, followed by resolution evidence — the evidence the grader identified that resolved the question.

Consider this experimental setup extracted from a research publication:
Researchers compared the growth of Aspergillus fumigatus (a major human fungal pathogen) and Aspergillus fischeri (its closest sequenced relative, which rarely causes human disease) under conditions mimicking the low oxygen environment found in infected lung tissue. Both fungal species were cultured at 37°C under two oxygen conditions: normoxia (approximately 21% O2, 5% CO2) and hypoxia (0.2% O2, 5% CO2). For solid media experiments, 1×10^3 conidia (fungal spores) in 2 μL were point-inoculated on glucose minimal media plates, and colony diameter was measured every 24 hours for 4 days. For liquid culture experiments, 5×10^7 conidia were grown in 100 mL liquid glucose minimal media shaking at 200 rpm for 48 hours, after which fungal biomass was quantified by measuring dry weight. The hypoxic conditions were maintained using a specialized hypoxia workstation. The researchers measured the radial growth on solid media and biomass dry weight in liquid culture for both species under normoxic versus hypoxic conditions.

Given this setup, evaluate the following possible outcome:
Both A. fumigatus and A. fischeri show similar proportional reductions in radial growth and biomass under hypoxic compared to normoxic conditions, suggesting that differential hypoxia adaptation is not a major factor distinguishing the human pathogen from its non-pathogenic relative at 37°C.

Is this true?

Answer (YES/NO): NO